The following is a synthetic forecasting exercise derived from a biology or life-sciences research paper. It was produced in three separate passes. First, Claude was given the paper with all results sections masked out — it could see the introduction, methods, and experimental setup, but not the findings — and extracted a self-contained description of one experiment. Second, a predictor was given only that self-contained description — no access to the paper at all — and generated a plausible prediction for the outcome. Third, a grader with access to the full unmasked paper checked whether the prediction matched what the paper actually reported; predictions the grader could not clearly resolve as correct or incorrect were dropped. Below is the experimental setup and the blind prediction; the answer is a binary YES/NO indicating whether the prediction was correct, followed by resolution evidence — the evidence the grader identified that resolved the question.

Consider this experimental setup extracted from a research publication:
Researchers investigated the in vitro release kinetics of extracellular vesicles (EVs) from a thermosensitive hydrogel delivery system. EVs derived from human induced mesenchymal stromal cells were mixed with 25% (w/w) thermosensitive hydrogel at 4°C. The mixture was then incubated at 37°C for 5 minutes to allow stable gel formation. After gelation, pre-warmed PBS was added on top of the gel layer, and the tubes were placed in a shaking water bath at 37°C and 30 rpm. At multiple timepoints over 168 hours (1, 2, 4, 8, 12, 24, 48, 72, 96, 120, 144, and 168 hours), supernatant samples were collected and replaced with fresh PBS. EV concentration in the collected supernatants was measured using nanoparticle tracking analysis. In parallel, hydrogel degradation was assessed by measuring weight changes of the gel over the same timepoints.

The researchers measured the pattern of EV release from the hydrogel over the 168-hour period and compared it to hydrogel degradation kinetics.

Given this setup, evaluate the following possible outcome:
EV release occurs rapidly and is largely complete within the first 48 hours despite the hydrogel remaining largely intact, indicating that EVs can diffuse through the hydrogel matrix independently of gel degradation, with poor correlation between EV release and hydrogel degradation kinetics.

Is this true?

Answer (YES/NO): NO